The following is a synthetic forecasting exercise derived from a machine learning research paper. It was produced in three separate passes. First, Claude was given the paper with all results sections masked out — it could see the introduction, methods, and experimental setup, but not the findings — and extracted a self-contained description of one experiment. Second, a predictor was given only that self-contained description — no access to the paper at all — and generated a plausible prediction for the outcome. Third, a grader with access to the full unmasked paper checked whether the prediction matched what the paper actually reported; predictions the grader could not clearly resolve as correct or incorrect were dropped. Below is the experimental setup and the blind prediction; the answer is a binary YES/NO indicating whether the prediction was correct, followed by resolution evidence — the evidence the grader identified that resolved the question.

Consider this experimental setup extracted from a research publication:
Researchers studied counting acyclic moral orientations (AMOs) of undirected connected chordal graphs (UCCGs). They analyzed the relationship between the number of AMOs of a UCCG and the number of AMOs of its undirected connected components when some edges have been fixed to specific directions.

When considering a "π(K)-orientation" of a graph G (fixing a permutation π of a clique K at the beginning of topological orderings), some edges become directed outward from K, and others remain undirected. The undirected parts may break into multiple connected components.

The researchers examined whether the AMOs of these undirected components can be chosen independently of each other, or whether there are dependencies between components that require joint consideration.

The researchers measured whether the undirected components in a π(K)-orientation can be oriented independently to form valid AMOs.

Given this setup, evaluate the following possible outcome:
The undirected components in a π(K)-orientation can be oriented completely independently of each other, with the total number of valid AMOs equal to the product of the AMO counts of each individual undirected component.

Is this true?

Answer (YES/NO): YES